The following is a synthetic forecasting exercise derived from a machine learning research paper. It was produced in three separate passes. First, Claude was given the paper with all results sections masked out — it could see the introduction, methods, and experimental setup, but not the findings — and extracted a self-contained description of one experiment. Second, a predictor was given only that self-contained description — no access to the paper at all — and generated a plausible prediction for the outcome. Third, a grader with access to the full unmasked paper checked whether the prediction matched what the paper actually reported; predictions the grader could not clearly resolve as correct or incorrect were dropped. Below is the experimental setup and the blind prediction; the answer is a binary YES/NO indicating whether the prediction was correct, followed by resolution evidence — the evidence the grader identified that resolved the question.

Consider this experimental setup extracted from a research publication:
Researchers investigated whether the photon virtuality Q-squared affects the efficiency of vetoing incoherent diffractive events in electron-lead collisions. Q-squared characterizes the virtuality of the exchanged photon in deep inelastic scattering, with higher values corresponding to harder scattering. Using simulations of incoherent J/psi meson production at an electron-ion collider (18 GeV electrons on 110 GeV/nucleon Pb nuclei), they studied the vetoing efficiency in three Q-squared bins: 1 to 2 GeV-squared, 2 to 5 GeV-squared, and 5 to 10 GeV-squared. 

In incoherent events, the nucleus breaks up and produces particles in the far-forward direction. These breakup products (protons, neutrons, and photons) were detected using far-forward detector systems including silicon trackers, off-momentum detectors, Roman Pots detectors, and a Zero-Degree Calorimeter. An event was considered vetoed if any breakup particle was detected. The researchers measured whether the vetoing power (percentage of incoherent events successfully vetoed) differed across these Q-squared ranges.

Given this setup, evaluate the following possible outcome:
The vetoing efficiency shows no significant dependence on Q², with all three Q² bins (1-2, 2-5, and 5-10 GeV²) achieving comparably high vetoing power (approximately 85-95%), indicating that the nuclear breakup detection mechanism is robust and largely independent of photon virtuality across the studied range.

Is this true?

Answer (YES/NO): YES